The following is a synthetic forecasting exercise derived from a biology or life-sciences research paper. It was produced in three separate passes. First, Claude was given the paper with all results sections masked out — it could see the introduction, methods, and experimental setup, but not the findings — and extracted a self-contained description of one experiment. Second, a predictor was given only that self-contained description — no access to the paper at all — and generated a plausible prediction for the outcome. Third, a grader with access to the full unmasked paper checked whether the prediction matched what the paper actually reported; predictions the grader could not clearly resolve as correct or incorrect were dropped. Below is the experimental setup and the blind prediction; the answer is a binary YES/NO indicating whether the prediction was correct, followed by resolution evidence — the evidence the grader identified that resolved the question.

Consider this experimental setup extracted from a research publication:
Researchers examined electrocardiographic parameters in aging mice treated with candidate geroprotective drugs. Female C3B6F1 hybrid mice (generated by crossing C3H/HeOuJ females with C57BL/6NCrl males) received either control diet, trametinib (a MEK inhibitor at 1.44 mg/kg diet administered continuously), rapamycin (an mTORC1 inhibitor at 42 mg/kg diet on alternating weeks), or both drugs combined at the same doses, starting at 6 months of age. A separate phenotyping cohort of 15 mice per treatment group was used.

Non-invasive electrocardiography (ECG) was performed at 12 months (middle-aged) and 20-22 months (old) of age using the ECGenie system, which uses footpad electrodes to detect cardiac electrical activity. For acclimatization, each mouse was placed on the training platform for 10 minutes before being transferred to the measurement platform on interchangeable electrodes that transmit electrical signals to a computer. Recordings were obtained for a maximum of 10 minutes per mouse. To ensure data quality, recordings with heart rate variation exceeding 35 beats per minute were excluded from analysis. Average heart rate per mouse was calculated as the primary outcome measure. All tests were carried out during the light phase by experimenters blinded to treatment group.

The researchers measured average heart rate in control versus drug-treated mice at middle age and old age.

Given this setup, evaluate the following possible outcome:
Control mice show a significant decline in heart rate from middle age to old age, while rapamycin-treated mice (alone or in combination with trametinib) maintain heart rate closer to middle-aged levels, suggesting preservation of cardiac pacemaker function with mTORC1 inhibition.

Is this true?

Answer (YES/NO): NO